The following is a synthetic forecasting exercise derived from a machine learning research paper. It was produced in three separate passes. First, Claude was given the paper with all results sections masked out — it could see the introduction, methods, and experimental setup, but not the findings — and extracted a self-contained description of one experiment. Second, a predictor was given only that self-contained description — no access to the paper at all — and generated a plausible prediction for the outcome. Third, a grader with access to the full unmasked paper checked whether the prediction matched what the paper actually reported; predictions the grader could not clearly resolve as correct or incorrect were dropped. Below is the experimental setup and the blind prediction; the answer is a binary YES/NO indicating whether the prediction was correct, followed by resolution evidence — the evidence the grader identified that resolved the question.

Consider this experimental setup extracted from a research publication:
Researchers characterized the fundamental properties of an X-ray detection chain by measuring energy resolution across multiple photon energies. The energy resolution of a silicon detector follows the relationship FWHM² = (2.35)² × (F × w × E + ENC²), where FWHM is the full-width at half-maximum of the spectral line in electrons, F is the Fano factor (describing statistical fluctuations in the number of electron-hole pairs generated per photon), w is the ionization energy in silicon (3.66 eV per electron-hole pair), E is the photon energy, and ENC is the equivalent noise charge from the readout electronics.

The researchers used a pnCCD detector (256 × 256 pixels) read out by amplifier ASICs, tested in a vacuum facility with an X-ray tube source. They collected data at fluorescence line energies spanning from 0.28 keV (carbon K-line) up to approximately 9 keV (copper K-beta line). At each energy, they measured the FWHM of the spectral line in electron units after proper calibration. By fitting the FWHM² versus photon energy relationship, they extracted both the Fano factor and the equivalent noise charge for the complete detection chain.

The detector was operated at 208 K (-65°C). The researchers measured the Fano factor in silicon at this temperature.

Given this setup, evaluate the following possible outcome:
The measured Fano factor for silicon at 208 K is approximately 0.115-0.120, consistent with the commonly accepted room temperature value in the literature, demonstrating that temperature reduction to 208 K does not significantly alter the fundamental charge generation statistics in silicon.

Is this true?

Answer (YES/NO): NO